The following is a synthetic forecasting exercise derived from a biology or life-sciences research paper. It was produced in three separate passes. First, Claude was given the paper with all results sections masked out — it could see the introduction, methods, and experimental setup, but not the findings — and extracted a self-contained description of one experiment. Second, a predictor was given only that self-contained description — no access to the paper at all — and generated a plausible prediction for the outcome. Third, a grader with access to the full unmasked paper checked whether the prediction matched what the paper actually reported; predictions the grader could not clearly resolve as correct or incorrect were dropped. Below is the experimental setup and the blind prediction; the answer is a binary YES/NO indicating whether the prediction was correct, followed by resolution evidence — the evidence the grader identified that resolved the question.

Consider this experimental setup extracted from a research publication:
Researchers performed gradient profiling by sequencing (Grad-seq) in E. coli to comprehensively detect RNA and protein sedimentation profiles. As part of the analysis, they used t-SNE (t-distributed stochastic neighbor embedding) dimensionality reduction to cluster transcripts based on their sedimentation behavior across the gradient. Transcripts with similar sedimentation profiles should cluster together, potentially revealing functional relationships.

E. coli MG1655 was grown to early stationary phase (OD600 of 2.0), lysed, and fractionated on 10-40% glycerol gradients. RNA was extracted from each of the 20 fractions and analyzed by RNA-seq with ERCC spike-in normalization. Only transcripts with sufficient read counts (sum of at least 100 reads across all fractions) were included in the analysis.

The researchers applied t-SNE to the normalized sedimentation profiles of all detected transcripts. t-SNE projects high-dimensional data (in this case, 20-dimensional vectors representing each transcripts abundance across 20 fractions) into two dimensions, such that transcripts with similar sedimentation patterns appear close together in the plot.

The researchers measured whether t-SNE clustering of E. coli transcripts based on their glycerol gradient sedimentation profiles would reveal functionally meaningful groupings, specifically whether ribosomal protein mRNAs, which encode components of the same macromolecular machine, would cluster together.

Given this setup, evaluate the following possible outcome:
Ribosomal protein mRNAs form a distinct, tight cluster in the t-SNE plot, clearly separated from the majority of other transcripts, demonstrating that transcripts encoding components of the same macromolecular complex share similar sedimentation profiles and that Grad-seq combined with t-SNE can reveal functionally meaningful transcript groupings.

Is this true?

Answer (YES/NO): NO